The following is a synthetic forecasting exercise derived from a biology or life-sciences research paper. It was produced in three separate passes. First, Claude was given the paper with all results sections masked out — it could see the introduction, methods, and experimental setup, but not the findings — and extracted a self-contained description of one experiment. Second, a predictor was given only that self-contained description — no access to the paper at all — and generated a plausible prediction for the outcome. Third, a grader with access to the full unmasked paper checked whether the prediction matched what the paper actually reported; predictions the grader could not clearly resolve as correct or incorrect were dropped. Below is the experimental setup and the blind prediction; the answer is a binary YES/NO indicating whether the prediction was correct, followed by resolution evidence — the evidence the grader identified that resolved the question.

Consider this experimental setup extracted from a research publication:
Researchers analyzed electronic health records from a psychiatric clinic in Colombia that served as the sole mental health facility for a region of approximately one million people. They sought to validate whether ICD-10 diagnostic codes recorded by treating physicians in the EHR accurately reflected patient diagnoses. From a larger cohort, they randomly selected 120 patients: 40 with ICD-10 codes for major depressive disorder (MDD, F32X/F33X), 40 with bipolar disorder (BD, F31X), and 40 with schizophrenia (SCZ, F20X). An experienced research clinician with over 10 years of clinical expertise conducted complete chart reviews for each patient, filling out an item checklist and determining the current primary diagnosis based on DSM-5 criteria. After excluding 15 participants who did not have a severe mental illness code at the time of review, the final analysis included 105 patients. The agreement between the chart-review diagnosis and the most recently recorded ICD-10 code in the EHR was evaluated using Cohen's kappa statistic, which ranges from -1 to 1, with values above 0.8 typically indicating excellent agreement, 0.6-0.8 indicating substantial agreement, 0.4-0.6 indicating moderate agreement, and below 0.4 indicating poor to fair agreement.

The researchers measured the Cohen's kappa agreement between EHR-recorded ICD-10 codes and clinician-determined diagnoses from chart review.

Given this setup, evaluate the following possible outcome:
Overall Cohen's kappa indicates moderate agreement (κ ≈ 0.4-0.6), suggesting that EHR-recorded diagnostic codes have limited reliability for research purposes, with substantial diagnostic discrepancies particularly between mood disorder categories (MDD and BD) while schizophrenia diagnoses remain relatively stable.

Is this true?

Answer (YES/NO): NO